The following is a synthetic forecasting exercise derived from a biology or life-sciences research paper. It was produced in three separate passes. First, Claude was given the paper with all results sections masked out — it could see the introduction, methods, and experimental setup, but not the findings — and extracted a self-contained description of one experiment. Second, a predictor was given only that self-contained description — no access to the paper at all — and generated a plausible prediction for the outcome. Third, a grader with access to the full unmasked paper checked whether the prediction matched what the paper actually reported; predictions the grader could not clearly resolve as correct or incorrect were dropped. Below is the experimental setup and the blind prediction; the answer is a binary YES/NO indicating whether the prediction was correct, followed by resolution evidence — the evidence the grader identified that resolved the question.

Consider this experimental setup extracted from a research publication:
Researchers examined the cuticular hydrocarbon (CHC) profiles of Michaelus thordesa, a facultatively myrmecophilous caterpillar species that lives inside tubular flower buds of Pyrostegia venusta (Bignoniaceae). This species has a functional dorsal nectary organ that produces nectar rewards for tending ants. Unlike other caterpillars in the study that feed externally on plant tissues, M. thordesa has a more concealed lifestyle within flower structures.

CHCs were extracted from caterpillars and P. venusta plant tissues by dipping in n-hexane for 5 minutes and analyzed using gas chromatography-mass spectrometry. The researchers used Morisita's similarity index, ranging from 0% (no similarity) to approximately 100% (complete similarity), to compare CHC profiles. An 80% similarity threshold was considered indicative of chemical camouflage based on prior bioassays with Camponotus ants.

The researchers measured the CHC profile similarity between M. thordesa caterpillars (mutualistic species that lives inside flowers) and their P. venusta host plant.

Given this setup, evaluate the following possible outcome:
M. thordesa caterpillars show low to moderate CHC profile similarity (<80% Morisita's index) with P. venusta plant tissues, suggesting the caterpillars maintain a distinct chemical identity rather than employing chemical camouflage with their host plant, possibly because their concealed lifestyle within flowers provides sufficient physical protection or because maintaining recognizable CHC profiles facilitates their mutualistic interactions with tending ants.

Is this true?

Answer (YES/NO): YES